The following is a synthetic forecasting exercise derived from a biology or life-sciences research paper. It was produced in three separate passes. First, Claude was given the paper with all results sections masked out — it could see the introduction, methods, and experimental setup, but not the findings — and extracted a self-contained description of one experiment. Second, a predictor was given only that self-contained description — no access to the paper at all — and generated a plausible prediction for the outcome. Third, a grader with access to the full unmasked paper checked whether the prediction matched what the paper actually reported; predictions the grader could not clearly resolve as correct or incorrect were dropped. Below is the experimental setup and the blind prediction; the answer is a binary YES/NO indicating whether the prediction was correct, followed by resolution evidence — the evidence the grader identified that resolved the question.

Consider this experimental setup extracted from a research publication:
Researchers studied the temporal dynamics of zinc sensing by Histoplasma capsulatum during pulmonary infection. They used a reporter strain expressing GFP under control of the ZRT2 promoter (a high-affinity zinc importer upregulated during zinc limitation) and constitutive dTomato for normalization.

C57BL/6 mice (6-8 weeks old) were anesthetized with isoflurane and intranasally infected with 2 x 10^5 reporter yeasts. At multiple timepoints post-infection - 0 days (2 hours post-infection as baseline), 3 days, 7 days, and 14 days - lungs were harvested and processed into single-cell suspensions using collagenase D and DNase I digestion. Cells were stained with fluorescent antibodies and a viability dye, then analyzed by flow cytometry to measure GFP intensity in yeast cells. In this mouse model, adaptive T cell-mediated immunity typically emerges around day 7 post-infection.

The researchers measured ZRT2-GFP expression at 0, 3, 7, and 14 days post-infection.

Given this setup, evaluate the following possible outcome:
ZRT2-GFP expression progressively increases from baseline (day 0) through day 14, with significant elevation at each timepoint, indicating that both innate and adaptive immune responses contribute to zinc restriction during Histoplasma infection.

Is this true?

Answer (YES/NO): NO